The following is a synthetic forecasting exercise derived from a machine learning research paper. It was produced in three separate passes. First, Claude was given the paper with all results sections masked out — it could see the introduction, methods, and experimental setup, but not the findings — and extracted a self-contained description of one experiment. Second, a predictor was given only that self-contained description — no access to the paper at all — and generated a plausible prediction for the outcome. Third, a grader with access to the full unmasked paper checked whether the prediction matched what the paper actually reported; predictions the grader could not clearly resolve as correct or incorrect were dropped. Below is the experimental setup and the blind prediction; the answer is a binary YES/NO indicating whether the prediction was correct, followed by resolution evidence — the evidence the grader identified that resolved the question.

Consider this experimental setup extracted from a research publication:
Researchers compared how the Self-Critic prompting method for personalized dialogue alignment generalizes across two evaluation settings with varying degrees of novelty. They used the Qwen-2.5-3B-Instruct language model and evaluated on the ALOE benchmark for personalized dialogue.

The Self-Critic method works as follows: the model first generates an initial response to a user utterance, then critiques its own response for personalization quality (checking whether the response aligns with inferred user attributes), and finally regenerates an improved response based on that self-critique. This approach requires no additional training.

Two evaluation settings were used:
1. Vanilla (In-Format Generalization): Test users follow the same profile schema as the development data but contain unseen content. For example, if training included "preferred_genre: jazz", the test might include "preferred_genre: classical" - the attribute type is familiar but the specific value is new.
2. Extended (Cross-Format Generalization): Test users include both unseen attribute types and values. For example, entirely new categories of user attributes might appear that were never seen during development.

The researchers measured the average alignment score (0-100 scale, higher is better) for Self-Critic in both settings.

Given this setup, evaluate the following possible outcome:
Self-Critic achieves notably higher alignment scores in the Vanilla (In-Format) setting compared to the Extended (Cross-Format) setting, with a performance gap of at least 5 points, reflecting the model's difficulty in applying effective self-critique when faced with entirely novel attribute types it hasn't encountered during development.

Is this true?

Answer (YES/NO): YES